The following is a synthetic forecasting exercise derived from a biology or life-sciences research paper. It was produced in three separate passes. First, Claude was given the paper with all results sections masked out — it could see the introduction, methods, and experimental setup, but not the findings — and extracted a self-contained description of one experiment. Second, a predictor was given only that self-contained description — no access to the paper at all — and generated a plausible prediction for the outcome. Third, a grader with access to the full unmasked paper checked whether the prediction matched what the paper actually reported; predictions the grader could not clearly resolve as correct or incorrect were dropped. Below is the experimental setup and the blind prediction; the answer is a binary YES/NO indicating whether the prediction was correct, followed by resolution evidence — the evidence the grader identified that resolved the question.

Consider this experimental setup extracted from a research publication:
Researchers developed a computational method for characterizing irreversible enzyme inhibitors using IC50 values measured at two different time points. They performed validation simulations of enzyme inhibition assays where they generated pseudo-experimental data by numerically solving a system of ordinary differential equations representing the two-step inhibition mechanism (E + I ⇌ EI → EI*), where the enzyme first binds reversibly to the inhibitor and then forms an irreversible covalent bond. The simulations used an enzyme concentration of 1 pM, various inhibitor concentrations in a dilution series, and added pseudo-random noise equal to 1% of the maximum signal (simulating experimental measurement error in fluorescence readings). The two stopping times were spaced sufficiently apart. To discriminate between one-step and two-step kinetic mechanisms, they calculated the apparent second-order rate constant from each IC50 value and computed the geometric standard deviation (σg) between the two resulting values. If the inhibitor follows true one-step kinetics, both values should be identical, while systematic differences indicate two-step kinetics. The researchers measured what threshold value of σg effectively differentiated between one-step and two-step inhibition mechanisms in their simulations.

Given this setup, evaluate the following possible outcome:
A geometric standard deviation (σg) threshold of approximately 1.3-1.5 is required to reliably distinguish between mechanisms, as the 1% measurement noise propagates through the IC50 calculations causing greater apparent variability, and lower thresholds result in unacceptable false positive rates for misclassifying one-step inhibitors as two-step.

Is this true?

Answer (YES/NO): NO